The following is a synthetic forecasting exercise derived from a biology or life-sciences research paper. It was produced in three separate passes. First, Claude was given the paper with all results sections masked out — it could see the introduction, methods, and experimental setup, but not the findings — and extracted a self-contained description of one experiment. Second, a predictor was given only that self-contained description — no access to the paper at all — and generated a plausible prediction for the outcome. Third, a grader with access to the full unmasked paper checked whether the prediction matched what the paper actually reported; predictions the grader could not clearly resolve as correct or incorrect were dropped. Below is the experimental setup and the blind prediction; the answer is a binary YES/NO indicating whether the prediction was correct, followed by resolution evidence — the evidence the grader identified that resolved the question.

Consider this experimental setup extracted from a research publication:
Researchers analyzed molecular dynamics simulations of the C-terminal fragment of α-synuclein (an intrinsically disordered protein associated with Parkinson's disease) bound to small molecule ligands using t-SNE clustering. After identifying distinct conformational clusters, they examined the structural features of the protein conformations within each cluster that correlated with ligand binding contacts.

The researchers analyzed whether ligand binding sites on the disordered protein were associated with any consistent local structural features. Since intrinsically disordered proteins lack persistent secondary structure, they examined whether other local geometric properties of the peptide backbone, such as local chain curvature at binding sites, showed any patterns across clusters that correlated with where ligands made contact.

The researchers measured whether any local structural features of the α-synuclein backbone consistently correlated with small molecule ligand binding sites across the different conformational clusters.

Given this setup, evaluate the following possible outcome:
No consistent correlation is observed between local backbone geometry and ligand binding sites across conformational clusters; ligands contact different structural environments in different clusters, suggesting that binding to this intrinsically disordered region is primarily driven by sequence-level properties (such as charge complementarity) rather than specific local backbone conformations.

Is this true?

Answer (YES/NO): NO